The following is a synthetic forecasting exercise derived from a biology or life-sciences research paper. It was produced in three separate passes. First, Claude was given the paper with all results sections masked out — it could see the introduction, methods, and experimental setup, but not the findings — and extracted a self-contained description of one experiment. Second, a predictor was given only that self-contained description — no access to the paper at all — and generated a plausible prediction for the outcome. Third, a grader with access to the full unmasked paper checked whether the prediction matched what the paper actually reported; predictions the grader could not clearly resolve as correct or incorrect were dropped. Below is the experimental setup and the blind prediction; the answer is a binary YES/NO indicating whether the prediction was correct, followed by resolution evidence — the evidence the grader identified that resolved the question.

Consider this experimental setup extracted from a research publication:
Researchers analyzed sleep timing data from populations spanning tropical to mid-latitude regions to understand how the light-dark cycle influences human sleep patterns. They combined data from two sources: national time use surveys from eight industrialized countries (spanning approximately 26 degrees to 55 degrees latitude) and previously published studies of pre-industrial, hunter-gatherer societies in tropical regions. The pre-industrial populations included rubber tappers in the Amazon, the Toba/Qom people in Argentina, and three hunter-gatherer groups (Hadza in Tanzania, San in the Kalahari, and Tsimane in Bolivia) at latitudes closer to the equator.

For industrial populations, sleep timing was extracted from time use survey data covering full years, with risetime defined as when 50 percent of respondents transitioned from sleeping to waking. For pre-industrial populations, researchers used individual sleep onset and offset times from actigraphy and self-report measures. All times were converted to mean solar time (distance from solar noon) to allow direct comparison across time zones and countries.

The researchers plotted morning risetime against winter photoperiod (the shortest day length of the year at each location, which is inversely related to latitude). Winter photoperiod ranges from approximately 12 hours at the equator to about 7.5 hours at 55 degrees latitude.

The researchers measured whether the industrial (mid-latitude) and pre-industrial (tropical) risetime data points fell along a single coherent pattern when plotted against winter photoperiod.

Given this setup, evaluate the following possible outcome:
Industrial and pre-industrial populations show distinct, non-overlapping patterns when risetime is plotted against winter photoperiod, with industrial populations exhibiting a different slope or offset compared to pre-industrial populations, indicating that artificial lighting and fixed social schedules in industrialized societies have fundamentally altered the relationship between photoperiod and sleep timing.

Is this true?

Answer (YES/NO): NO